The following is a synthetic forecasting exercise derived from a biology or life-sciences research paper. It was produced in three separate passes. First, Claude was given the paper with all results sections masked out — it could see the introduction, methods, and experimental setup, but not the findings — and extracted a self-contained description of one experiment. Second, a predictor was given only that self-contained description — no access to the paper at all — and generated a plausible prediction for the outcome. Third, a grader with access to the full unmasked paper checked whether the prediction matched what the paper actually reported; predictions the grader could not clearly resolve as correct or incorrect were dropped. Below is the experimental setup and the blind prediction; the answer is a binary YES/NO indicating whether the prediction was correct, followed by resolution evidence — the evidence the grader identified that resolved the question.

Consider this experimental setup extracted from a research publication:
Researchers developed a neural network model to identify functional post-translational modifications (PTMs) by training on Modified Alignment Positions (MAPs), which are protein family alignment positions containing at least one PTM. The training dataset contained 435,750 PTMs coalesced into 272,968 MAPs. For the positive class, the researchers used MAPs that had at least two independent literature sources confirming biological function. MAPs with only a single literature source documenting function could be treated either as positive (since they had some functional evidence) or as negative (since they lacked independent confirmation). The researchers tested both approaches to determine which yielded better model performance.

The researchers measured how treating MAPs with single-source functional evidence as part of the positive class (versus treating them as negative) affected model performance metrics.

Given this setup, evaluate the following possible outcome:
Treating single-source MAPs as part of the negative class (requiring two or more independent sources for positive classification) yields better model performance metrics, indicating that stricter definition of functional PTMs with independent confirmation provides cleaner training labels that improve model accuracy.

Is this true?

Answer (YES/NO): YES